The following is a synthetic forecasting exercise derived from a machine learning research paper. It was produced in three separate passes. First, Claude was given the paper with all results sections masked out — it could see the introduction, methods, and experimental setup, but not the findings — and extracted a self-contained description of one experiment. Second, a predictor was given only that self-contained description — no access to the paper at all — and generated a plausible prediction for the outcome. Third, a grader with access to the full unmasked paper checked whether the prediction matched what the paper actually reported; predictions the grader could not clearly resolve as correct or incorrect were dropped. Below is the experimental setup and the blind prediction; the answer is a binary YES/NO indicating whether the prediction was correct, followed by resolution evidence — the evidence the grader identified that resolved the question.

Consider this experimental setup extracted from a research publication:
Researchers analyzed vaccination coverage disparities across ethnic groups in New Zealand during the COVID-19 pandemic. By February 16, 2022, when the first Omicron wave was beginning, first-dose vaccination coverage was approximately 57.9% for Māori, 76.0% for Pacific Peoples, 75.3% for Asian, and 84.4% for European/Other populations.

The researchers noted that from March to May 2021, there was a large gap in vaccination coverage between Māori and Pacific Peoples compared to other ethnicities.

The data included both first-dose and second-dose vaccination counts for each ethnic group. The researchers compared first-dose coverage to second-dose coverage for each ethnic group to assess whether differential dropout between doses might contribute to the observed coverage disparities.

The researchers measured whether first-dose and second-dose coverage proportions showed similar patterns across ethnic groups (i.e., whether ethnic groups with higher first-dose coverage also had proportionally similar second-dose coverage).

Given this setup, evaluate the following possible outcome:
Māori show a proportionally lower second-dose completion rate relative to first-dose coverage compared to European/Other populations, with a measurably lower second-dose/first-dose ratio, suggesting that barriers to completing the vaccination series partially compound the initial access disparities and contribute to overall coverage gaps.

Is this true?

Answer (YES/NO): NO